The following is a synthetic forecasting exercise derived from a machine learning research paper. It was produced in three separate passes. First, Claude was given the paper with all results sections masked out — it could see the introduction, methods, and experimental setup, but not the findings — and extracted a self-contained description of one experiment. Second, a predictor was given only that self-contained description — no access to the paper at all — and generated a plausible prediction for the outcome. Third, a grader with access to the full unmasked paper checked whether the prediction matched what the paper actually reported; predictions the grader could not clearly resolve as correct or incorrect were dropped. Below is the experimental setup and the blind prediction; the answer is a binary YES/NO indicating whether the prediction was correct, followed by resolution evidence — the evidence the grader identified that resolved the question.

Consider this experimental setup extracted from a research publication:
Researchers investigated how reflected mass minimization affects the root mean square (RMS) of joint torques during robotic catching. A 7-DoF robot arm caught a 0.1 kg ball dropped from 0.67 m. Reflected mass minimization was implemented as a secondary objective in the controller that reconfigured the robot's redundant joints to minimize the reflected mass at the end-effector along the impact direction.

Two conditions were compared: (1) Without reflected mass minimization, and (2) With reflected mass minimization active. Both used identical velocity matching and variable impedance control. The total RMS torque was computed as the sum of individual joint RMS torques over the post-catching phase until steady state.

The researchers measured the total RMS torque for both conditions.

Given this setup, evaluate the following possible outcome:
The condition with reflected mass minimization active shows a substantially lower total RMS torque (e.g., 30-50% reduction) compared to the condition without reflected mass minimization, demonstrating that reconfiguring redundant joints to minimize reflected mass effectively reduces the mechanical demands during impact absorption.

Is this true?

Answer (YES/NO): NO